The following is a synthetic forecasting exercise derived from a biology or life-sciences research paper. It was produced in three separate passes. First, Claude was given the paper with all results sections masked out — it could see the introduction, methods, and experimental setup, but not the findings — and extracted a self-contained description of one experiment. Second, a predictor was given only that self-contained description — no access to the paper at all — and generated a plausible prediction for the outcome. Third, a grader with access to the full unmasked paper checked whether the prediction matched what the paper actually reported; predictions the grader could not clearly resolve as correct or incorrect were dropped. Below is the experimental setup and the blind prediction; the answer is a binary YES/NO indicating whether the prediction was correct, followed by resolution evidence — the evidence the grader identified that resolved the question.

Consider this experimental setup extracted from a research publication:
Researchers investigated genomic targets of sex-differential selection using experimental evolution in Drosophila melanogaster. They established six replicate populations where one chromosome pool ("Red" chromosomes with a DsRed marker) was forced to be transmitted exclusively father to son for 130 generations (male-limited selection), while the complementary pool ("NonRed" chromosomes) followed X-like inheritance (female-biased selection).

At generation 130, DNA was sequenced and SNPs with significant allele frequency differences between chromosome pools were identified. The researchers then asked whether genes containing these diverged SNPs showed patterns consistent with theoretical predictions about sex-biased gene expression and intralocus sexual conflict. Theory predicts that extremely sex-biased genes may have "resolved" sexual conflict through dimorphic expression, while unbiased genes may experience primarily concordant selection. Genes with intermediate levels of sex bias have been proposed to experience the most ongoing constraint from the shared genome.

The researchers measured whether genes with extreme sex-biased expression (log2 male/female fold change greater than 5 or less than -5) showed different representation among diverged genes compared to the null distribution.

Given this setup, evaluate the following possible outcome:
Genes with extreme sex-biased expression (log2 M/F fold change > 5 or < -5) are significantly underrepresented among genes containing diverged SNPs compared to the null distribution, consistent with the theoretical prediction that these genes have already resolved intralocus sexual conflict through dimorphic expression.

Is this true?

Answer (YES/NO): NO